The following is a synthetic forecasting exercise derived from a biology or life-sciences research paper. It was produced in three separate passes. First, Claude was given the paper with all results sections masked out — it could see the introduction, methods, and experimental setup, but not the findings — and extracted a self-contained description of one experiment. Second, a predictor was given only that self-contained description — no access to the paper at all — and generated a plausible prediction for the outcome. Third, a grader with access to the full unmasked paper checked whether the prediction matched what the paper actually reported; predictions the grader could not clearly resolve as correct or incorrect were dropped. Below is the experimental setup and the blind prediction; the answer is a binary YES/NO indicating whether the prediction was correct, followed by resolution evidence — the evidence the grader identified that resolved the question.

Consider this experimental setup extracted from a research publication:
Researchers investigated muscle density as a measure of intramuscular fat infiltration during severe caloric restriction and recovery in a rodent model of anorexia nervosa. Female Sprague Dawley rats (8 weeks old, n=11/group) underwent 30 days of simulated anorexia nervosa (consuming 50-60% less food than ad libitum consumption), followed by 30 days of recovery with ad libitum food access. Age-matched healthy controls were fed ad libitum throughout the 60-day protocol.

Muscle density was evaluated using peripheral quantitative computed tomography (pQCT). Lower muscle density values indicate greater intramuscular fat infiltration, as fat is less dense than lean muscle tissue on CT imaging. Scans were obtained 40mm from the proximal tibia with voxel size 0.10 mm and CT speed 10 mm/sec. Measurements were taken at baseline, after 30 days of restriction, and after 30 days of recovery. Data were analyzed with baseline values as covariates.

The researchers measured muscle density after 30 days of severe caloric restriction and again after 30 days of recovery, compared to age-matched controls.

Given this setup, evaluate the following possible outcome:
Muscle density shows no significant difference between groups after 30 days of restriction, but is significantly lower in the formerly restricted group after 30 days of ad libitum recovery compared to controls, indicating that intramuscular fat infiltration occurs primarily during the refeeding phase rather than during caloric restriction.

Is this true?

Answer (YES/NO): NO